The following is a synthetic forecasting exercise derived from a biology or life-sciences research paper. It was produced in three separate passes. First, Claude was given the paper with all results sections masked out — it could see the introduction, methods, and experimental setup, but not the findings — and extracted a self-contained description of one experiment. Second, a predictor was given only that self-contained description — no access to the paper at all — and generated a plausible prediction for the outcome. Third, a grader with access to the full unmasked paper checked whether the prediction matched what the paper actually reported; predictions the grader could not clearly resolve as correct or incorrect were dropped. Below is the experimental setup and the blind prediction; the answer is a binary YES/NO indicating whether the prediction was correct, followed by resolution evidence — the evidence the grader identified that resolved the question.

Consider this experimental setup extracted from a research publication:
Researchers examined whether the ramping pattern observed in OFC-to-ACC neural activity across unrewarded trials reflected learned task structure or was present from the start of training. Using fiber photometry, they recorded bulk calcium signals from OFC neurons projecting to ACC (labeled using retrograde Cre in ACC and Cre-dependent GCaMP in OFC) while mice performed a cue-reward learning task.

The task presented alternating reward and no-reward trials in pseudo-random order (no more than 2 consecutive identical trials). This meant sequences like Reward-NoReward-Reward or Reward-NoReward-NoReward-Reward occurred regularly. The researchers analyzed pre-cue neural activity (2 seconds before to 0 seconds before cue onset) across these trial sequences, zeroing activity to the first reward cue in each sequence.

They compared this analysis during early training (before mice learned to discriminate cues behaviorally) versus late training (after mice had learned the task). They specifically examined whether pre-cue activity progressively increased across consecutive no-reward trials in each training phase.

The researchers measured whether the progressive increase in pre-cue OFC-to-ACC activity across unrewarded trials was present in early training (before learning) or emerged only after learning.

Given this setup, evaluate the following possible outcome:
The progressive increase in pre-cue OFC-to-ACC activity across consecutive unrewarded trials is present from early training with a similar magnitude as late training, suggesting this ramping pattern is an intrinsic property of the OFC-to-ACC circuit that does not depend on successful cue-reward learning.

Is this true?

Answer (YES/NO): NO